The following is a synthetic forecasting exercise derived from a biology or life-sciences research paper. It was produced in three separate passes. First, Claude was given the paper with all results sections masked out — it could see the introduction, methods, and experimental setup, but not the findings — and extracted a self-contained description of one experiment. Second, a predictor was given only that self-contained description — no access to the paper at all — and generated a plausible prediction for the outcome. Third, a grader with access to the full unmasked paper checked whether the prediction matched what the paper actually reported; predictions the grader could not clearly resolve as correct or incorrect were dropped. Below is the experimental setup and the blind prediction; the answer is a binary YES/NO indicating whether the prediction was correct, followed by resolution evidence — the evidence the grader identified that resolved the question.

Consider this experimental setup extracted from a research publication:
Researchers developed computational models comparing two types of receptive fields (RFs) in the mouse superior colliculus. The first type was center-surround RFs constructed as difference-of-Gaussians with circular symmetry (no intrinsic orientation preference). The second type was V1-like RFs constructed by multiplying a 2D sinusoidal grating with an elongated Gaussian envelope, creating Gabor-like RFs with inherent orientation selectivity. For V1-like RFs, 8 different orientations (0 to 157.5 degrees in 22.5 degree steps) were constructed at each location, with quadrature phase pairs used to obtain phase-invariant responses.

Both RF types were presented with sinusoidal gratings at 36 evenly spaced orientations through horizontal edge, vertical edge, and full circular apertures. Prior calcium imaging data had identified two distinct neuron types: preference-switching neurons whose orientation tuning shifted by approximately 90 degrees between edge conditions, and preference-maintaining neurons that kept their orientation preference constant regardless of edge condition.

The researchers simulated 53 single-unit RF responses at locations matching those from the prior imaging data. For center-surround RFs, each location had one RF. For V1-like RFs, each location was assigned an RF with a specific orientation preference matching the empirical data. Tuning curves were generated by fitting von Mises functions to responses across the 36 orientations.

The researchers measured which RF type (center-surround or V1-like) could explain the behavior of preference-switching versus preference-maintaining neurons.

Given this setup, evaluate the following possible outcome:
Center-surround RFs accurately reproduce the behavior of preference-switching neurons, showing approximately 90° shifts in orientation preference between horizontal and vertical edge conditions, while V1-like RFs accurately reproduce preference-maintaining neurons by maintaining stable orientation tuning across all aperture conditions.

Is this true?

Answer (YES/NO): YES